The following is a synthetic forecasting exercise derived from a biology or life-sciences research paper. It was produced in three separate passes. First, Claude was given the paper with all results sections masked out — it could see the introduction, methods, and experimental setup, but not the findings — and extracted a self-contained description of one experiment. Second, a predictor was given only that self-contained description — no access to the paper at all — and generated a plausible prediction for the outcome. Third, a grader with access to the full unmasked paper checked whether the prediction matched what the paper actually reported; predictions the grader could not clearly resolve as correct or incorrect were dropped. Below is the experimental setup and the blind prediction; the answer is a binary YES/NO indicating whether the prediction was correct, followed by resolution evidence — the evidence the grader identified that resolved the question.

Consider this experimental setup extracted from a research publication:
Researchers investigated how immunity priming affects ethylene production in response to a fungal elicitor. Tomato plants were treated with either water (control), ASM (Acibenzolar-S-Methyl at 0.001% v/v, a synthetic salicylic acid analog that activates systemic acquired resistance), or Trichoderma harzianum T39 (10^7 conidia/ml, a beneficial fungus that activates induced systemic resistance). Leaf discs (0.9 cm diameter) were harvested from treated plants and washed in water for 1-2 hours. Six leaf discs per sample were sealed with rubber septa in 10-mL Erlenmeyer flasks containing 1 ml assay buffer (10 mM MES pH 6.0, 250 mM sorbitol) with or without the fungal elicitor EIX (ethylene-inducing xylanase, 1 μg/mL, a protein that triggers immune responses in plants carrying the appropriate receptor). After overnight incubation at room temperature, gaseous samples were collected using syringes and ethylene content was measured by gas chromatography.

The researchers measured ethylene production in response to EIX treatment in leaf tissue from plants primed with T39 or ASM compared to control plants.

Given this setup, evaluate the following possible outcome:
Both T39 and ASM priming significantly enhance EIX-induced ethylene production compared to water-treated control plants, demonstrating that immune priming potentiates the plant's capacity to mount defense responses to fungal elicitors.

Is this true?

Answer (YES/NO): YES